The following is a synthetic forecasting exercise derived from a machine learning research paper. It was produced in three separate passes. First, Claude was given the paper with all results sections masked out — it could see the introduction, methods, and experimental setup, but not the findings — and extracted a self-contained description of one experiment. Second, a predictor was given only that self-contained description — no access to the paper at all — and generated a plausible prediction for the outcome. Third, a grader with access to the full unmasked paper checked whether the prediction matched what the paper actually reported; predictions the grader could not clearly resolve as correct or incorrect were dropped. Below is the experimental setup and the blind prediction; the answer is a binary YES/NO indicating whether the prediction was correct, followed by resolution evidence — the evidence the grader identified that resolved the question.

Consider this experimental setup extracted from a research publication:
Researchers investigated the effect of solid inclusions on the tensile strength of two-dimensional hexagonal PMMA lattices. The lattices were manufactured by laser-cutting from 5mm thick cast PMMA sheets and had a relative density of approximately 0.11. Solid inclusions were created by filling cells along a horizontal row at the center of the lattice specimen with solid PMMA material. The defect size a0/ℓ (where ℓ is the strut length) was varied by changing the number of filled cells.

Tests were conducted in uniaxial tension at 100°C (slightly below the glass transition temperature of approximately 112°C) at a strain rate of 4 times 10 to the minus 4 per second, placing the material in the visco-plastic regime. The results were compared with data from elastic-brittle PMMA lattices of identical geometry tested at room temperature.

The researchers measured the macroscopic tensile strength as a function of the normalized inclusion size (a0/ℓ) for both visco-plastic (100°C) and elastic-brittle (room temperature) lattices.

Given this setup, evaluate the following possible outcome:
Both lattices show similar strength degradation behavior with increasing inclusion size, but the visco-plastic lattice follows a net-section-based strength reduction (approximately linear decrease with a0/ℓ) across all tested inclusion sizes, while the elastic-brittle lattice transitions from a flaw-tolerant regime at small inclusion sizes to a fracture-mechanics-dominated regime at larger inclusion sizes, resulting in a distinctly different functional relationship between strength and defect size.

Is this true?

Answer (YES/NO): NO